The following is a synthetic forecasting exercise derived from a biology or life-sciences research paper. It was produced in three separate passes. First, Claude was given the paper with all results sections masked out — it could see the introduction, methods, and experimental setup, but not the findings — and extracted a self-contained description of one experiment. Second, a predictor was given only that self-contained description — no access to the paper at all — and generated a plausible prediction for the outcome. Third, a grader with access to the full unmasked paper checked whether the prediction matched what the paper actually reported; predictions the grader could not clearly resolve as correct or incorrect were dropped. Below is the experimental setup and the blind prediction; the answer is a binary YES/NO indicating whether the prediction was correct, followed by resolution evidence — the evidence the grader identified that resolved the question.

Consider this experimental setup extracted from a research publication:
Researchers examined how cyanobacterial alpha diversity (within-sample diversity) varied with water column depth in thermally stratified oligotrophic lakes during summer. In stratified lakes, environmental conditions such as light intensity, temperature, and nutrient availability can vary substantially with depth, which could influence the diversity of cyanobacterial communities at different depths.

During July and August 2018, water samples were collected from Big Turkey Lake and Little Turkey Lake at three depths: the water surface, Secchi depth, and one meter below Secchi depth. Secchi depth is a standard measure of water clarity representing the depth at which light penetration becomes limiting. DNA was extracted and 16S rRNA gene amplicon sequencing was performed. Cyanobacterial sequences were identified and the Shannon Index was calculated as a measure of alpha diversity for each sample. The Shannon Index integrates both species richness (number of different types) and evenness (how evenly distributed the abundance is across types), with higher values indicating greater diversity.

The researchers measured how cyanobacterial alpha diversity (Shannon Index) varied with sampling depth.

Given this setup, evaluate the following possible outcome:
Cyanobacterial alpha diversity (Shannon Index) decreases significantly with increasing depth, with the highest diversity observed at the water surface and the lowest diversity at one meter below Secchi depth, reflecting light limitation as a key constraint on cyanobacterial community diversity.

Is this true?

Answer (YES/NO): NO